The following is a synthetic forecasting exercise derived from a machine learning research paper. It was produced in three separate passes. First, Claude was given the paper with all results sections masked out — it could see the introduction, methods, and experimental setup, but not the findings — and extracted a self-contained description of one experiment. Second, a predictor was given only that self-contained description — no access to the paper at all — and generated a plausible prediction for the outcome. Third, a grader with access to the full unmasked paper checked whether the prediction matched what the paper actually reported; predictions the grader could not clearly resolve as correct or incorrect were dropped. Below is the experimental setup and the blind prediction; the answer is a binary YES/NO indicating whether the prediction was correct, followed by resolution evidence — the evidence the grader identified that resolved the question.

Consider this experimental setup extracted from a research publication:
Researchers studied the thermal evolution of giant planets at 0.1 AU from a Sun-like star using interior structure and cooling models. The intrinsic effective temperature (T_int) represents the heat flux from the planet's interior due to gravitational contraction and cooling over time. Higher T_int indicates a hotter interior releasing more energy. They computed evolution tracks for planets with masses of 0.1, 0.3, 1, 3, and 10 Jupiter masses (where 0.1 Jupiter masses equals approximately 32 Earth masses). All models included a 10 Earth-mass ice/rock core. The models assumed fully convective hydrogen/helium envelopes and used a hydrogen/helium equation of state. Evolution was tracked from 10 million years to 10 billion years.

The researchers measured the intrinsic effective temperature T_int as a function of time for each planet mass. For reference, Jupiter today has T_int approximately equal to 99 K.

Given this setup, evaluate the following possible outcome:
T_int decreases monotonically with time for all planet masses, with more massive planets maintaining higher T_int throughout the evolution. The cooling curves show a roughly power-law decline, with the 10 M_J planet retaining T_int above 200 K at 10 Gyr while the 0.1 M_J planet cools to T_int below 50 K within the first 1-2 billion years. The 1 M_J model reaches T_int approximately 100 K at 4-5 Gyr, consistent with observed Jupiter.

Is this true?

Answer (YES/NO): NO